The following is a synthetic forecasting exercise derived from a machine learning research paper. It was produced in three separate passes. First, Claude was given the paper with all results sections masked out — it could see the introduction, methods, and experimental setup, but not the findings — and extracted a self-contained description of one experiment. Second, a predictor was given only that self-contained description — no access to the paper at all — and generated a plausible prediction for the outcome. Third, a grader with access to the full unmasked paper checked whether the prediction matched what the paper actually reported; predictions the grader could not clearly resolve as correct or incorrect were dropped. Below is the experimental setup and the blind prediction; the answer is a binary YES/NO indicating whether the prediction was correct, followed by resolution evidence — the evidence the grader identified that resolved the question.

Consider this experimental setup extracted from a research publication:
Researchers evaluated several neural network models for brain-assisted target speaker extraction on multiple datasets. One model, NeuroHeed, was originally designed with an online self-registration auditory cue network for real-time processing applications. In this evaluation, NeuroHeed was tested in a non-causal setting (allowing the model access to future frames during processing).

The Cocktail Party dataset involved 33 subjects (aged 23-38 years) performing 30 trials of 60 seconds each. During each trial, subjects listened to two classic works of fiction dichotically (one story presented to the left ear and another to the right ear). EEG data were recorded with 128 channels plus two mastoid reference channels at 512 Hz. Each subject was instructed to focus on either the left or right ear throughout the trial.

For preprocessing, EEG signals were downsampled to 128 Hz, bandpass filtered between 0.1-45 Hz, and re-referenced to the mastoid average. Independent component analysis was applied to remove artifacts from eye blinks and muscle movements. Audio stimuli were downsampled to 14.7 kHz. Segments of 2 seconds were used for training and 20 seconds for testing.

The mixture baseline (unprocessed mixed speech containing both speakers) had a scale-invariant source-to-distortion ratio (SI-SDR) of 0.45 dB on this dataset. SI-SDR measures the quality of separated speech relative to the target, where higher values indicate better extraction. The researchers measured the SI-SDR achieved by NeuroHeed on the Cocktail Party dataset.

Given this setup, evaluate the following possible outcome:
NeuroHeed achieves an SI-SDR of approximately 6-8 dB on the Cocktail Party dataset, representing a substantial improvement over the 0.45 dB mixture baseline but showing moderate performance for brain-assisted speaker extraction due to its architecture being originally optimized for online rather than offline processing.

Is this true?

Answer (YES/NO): NO